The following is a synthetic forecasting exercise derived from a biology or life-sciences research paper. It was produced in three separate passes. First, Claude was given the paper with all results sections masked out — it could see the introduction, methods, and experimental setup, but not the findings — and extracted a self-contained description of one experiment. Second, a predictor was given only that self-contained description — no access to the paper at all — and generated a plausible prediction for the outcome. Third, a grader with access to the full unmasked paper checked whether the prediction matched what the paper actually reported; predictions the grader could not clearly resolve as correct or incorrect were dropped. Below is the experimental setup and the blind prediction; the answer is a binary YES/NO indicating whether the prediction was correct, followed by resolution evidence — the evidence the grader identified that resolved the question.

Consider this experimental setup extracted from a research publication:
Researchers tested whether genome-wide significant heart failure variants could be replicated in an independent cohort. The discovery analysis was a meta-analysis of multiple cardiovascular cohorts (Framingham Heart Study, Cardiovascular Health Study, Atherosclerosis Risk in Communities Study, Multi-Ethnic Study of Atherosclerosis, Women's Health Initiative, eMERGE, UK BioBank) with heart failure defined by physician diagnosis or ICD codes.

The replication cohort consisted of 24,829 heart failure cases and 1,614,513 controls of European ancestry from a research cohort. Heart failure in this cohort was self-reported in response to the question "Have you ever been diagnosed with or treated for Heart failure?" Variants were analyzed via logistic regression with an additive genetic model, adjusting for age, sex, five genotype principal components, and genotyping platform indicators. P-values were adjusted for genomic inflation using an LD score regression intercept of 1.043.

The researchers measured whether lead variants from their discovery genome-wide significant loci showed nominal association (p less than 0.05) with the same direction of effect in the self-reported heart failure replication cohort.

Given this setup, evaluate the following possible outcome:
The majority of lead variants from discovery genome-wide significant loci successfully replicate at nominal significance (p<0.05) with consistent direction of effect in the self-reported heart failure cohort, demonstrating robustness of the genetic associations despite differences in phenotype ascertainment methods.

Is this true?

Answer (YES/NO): YES